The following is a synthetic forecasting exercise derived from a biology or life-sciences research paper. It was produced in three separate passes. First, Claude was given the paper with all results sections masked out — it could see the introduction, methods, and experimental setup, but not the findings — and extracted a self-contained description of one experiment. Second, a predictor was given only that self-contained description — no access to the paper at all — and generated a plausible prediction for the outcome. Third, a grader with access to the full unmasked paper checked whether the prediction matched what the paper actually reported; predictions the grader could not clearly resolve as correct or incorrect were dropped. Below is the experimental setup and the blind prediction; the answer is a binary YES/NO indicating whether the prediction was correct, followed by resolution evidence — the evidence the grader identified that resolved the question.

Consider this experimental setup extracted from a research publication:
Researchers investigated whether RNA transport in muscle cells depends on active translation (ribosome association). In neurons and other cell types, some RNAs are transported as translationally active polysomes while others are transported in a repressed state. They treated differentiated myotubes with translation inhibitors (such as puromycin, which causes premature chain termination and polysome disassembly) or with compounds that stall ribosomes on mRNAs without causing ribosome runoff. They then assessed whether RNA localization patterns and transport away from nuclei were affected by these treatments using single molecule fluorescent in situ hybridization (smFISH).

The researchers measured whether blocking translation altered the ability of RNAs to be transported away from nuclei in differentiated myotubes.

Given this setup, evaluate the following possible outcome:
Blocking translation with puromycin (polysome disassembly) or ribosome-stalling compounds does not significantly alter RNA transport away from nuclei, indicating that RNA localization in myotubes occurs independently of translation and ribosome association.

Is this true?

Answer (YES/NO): NO